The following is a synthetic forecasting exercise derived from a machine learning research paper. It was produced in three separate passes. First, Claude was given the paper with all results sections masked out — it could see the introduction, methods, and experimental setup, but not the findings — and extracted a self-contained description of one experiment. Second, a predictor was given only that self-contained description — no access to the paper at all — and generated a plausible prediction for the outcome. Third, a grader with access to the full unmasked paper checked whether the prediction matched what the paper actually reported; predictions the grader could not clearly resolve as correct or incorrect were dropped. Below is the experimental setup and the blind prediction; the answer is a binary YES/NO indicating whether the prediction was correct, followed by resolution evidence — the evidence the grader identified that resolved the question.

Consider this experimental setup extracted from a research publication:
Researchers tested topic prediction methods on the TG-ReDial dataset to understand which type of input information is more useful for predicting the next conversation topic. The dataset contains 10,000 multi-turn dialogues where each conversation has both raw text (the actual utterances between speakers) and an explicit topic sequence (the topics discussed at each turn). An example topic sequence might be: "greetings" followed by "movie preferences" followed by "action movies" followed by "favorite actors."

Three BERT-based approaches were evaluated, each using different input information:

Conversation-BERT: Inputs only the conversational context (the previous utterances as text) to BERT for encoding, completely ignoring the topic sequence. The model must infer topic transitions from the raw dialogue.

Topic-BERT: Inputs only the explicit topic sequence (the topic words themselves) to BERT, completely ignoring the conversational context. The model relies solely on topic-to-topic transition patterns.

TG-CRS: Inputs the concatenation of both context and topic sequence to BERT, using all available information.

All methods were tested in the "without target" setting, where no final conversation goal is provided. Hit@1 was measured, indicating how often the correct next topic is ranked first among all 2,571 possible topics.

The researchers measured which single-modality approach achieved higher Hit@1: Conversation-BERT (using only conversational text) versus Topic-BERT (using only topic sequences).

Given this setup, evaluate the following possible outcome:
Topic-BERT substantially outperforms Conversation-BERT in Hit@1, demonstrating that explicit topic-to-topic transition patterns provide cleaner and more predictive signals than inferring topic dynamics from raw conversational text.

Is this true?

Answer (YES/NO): YES